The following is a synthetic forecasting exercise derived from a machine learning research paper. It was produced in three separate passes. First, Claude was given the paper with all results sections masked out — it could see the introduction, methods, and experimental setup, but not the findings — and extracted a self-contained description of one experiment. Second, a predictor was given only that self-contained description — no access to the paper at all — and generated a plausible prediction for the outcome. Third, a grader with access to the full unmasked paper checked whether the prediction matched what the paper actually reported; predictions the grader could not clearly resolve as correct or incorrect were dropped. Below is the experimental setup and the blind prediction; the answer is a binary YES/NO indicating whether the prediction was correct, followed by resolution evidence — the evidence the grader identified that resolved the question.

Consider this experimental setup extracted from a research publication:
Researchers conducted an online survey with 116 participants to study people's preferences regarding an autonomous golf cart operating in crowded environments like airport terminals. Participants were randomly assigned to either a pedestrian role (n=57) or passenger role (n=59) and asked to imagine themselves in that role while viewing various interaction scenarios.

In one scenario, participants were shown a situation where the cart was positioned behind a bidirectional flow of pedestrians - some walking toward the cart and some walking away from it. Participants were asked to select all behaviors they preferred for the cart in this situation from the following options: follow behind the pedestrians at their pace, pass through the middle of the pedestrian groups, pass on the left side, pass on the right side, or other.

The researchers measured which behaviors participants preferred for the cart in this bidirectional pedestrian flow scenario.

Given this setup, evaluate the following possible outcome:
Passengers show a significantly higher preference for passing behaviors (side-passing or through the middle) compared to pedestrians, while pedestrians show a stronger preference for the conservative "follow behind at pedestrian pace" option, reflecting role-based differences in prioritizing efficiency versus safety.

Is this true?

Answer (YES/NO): NO